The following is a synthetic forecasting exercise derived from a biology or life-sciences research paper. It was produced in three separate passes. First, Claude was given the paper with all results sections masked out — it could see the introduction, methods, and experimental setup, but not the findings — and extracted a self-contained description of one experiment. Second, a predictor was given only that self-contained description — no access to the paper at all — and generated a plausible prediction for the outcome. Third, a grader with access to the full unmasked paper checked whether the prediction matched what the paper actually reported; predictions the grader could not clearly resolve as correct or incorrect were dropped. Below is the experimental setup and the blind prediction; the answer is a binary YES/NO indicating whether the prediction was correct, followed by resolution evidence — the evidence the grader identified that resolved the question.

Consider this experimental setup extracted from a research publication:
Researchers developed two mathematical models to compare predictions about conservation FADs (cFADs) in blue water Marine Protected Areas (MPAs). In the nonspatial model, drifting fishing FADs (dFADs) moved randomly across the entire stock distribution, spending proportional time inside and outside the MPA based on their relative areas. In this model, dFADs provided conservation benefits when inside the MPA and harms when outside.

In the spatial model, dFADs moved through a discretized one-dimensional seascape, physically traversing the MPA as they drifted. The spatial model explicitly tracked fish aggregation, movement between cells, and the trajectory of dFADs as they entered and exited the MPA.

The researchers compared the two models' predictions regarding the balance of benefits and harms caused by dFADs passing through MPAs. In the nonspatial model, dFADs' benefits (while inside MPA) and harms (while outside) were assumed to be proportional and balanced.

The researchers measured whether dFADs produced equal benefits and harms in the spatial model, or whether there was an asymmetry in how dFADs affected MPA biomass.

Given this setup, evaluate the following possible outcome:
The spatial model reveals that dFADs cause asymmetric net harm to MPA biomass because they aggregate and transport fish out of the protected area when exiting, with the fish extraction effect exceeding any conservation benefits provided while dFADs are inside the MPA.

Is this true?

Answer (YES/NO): YES